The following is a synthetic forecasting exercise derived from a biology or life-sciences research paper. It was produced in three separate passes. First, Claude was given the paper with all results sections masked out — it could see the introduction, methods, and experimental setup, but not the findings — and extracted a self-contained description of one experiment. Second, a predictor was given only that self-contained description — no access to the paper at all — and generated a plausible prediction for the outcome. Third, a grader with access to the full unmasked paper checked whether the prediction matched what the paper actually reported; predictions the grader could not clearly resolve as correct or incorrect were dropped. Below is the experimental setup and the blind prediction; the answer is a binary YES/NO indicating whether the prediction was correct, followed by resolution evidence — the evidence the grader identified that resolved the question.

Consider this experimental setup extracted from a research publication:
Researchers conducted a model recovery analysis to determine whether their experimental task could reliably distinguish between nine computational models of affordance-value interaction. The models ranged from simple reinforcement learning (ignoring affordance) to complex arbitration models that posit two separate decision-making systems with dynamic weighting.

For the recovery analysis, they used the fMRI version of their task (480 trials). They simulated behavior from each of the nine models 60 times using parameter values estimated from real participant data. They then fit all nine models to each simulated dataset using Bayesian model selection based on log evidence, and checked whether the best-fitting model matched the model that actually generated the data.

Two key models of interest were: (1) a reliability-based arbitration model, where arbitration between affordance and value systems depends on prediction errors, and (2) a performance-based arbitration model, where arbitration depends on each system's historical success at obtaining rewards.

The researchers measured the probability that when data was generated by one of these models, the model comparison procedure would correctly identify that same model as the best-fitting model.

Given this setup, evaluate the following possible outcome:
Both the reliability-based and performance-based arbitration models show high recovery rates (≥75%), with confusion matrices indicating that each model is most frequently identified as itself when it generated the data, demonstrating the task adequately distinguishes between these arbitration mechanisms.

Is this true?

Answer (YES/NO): YES